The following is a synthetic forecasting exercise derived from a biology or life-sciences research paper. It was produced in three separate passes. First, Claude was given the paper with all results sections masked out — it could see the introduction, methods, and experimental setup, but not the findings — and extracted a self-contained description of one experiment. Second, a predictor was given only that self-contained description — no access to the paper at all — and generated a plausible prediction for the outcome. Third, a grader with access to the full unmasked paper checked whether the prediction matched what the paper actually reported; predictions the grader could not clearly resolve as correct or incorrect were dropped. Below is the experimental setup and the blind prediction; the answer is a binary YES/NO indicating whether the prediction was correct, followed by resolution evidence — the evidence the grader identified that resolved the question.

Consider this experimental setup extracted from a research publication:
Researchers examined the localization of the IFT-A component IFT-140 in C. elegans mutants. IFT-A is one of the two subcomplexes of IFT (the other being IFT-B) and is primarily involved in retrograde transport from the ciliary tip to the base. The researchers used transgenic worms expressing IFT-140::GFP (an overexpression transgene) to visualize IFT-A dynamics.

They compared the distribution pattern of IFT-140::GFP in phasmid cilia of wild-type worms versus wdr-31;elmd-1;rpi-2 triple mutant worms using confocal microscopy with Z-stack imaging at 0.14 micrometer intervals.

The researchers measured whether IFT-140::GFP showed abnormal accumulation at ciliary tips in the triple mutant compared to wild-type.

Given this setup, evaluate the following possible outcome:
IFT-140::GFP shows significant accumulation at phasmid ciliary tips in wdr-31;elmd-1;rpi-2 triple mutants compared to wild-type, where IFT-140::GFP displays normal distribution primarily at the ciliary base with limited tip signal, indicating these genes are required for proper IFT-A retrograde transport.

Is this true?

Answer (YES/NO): NO